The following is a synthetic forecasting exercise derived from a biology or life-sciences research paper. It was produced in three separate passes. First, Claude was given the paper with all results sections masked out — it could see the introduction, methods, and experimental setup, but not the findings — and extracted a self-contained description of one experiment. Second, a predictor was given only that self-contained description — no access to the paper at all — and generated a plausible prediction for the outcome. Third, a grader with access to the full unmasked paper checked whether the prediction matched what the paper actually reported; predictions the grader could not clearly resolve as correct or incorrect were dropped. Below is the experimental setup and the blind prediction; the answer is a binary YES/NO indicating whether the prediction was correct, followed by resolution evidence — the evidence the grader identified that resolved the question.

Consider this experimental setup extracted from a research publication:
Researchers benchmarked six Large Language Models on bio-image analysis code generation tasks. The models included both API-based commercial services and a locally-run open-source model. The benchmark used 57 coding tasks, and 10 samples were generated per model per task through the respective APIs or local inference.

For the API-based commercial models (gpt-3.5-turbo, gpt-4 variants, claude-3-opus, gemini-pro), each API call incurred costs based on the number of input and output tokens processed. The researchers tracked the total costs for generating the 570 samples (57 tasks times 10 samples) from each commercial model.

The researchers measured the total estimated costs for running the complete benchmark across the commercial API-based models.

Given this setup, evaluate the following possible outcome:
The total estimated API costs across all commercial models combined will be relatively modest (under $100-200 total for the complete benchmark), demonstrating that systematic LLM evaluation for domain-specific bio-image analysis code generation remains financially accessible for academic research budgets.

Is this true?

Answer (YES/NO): YES